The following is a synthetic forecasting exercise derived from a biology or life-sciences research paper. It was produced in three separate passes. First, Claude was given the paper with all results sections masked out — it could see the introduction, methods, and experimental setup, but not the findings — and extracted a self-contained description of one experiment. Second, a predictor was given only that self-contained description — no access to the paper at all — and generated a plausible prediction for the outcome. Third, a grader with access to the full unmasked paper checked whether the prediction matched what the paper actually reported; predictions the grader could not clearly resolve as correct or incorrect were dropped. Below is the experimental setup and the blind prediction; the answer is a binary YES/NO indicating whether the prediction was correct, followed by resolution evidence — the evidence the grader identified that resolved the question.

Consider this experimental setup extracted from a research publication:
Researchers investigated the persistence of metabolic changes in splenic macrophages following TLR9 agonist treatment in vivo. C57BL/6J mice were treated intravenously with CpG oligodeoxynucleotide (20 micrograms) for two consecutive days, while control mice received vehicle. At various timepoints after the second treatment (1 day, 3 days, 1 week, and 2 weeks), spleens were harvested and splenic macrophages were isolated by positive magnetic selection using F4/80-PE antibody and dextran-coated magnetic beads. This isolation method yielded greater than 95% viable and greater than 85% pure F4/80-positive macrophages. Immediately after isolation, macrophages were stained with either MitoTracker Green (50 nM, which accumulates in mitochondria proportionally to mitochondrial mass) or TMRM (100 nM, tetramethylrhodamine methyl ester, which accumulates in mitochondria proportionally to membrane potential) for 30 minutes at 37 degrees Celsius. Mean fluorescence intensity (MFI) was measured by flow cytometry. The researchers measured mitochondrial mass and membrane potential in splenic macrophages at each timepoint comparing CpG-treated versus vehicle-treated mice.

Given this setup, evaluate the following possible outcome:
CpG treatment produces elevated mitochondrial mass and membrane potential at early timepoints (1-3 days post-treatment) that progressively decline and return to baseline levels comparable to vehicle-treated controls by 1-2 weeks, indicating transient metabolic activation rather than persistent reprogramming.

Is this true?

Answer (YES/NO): NO